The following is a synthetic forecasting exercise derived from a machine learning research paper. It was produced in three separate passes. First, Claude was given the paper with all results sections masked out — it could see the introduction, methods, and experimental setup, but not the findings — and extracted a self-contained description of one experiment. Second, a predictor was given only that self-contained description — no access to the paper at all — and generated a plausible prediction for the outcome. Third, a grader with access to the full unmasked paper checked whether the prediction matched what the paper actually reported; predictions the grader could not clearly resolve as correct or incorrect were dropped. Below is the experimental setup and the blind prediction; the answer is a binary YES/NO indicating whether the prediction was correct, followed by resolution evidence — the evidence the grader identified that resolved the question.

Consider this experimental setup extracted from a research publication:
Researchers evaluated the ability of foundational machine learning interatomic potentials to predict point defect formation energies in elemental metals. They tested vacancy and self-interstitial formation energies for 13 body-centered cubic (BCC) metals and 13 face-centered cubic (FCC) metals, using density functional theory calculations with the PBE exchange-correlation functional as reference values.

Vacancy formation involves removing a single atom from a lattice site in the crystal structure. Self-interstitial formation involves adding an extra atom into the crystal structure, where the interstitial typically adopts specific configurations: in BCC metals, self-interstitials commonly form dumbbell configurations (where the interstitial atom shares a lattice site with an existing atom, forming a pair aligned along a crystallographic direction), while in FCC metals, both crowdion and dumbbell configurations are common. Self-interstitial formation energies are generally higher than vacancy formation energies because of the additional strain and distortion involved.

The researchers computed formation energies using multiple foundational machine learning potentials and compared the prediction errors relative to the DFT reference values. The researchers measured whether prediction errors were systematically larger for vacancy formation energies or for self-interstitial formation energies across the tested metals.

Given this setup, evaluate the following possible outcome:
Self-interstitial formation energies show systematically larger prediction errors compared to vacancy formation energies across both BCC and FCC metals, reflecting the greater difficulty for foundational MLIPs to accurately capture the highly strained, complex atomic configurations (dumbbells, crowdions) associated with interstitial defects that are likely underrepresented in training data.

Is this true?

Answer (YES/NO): YES